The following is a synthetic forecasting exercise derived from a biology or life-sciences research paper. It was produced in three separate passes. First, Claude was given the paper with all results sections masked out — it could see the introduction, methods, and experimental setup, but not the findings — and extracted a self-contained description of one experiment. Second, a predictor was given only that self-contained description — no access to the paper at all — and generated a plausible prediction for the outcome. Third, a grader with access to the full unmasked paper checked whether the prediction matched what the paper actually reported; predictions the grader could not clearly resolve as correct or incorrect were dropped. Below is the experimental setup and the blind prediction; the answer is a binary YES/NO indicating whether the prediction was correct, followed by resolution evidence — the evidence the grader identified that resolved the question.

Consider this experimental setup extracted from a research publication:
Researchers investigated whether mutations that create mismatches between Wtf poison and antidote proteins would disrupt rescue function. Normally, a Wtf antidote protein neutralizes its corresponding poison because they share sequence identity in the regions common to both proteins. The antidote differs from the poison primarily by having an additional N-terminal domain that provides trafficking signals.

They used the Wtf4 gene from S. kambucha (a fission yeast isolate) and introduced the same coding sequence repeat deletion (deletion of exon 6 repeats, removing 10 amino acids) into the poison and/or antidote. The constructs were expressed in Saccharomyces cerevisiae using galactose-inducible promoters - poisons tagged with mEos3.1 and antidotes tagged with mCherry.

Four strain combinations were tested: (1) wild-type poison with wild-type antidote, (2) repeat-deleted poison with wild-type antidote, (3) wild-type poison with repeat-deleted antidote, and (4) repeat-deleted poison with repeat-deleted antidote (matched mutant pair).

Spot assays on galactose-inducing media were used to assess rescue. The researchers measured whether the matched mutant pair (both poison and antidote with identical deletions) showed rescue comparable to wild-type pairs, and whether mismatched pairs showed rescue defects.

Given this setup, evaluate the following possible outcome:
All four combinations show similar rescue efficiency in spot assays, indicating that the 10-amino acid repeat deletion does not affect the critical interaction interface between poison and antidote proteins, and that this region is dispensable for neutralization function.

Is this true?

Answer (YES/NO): NO